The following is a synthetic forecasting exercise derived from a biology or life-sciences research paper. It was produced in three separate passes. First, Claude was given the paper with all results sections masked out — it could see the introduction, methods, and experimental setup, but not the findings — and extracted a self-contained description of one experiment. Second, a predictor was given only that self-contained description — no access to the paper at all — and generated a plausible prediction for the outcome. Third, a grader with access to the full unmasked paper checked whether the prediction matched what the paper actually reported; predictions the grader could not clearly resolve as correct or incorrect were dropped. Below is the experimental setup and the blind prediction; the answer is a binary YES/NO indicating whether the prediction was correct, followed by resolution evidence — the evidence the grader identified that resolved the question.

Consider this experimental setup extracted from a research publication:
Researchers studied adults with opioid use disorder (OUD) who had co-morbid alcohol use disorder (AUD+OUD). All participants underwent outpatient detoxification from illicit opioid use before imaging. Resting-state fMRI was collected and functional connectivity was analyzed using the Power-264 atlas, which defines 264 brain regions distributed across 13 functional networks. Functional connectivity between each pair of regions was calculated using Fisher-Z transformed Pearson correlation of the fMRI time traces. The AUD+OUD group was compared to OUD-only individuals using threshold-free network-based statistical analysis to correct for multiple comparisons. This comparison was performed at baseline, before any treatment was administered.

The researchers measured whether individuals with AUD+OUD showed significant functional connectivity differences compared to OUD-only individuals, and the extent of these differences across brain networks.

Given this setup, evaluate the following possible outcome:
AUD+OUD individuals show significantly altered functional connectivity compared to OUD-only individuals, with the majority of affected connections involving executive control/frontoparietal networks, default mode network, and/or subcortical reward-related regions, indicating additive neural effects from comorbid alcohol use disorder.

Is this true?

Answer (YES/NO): NO